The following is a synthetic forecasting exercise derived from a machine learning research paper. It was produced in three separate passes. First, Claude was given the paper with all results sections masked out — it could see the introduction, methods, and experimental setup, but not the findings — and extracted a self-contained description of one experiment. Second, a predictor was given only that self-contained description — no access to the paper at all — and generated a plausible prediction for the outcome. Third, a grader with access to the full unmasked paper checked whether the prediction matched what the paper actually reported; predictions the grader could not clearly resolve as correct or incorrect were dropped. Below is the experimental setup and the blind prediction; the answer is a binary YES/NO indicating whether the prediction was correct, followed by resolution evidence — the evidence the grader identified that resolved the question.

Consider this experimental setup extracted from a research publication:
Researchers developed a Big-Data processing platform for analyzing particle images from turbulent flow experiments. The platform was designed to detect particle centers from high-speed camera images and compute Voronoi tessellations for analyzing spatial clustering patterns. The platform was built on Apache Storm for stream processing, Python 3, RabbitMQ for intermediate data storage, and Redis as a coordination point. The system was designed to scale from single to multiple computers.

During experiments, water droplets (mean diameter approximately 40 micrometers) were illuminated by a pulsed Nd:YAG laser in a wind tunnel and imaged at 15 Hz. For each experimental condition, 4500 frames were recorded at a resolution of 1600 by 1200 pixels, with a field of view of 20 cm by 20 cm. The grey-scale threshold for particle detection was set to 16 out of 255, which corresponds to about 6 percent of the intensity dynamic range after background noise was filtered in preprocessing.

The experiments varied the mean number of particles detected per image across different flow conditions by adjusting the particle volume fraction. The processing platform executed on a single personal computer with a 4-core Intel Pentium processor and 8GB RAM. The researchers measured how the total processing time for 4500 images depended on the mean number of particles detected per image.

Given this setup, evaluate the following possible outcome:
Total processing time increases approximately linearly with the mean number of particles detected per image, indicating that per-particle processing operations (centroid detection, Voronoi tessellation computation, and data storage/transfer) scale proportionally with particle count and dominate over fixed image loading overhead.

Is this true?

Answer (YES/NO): YES